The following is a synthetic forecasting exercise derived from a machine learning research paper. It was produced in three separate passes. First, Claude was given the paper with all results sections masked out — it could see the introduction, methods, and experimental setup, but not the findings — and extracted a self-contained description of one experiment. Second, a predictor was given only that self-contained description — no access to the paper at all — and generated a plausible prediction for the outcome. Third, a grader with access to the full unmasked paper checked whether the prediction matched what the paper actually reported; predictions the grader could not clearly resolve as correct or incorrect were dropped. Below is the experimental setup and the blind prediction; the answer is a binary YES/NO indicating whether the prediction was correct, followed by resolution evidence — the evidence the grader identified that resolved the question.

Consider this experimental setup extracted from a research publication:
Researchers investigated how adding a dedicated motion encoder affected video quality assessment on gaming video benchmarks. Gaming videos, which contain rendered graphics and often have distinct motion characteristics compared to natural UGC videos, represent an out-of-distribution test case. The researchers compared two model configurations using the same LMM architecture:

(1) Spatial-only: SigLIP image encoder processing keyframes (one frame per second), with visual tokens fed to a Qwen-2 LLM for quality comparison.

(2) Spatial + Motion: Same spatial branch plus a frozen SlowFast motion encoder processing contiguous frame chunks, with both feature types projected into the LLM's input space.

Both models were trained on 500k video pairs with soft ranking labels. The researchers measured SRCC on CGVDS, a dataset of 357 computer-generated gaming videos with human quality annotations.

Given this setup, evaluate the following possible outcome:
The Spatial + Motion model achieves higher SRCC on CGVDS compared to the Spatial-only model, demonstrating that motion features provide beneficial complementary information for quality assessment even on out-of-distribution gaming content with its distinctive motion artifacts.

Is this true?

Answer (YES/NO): YES